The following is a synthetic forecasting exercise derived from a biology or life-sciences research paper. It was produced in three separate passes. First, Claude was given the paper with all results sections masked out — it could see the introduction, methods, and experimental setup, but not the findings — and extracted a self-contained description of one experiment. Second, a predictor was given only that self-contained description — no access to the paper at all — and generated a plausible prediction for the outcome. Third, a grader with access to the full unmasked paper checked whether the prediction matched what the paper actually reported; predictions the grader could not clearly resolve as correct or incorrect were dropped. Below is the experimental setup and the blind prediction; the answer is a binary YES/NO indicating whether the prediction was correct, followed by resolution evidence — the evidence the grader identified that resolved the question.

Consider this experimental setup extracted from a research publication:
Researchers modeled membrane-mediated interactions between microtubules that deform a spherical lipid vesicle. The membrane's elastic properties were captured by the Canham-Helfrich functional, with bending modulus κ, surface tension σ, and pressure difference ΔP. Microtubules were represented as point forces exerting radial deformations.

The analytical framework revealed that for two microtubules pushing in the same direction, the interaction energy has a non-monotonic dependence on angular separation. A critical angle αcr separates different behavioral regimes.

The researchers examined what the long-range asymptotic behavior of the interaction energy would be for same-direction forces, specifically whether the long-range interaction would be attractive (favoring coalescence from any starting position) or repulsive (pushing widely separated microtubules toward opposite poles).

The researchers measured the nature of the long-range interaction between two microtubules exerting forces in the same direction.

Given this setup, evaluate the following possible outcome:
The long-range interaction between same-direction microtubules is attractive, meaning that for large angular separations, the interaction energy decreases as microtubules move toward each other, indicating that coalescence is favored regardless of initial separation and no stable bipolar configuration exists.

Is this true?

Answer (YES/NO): NO